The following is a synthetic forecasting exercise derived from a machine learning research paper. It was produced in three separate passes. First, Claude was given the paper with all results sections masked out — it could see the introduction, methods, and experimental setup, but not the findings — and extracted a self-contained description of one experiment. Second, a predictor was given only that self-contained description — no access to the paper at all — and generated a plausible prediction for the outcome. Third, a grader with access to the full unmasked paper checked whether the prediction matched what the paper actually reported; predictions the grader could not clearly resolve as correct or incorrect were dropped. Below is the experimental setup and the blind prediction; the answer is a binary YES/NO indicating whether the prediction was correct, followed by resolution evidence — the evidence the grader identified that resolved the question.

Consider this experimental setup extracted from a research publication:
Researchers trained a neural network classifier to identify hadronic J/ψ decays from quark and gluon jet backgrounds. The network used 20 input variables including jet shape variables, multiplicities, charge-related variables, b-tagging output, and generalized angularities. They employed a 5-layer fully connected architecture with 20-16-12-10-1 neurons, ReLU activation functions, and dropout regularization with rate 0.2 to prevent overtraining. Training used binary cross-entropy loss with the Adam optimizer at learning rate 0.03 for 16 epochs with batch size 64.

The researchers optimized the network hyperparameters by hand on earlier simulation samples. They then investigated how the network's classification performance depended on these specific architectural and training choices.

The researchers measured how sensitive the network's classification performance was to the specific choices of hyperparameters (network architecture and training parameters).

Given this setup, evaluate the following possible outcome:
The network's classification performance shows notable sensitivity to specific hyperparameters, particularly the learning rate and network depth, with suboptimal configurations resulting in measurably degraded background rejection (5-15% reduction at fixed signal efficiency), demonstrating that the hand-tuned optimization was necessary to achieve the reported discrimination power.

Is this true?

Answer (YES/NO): NO